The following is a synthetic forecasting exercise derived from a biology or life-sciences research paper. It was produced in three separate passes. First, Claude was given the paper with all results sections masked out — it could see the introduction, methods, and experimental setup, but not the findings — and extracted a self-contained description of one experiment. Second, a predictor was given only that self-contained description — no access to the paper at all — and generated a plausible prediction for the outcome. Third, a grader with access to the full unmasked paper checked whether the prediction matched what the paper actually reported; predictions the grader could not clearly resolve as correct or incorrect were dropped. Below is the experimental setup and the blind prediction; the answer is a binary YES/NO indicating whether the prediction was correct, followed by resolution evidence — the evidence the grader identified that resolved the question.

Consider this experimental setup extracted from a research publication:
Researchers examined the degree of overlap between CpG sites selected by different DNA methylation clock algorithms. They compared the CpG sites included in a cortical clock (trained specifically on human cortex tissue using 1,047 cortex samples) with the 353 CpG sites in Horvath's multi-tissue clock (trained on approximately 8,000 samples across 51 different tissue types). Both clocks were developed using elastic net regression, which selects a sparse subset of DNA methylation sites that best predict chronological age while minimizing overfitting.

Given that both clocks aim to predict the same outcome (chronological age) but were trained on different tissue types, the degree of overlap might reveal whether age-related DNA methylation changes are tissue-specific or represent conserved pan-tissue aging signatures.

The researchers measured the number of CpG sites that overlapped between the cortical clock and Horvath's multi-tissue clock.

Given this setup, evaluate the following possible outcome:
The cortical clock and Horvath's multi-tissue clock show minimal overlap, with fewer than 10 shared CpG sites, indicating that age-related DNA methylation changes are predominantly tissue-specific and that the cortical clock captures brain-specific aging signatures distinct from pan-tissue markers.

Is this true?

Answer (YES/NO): YES